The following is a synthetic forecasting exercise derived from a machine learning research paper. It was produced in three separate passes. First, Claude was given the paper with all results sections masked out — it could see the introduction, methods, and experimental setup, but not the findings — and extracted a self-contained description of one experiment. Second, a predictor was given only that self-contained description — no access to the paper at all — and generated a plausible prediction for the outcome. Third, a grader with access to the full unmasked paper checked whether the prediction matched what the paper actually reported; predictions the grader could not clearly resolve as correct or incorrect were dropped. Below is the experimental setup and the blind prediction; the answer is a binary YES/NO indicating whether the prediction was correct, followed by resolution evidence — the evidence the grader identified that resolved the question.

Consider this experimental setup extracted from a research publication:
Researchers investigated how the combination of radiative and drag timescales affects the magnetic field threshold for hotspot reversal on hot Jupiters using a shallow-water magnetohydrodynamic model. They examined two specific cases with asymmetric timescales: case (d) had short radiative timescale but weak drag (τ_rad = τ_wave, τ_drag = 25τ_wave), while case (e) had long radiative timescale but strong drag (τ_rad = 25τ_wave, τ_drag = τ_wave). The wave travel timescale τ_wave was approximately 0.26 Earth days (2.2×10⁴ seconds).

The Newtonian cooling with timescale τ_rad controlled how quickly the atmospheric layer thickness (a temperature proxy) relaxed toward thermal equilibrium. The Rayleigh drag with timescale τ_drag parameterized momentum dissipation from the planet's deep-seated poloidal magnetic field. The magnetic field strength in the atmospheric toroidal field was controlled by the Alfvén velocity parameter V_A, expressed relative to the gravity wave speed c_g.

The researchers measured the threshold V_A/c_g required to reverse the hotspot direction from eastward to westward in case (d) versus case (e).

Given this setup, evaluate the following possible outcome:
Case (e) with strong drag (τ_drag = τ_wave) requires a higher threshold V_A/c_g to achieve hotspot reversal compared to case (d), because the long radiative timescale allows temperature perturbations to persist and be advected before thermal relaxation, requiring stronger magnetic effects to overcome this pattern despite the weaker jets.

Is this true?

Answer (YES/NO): NO